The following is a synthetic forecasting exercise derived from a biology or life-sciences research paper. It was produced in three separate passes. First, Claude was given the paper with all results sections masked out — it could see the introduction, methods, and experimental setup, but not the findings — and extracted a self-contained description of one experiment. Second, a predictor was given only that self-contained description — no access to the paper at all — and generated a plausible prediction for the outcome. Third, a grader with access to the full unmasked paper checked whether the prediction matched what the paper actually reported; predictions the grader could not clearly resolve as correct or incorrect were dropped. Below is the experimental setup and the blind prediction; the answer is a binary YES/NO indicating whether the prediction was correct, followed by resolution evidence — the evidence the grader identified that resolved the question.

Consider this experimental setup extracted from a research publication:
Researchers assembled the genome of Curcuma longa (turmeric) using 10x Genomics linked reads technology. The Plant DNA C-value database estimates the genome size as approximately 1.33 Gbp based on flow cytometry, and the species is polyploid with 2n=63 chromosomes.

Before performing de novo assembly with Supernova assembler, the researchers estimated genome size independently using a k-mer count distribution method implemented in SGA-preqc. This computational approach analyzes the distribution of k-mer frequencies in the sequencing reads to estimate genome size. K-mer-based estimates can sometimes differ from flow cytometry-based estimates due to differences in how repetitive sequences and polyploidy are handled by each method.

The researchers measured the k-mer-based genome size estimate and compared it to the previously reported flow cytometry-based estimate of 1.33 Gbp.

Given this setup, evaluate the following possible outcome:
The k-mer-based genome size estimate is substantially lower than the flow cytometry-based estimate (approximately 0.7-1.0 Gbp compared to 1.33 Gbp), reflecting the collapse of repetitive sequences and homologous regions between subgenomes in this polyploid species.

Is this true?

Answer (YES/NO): NO